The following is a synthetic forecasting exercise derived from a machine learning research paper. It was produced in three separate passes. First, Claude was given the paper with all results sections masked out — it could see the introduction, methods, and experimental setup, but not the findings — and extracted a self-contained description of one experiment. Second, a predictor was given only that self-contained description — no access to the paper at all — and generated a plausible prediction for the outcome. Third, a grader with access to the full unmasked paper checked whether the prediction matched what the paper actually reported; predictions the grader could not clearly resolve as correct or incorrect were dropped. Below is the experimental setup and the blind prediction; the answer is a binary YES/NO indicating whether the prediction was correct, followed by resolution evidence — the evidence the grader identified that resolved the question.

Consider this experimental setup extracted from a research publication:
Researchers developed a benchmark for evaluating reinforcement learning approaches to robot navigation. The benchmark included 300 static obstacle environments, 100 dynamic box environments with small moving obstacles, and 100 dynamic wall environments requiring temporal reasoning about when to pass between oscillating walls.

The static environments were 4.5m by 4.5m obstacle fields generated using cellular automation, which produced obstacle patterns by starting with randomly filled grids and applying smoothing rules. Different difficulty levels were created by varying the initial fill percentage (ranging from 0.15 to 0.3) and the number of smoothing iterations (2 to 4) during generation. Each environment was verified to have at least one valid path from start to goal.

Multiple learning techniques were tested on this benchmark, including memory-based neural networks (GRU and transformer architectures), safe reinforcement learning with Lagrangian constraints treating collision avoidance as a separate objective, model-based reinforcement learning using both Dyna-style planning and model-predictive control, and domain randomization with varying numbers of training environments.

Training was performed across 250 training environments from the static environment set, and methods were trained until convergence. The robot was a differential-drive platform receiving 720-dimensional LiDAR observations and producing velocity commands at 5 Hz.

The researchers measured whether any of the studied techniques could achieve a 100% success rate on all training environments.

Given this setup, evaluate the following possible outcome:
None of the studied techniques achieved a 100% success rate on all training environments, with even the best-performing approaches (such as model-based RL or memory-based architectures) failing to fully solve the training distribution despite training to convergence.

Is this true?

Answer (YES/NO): YES